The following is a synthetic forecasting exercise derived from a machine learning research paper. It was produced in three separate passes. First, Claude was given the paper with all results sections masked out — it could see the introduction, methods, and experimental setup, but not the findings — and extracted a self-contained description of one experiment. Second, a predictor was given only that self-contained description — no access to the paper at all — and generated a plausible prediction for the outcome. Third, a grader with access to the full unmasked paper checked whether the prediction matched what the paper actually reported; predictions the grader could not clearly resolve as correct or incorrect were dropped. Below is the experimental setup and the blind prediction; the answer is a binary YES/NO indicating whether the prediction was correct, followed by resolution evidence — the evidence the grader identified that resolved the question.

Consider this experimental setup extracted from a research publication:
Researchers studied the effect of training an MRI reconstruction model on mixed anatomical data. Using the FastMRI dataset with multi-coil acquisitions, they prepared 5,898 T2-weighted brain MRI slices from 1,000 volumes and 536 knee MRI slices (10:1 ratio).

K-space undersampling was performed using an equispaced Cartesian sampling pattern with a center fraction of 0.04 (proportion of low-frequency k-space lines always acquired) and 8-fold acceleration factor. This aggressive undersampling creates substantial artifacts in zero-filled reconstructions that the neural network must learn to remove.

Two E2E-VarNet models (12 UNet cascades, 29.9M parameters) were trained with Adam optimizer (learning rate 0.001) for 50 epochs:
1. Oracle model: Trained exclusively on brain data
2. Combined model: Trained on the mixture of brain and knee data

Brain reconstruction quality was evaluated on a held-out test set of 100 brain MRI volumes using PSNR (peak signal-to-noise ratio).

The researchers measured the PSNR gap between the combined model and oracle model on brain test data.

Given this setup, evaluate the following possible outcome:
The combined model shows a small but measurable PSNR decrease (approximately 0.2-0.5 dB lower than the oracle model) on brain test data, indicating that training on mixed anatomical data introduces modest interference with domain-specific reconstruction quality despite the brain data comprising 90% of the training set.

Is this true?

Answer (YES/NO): YES